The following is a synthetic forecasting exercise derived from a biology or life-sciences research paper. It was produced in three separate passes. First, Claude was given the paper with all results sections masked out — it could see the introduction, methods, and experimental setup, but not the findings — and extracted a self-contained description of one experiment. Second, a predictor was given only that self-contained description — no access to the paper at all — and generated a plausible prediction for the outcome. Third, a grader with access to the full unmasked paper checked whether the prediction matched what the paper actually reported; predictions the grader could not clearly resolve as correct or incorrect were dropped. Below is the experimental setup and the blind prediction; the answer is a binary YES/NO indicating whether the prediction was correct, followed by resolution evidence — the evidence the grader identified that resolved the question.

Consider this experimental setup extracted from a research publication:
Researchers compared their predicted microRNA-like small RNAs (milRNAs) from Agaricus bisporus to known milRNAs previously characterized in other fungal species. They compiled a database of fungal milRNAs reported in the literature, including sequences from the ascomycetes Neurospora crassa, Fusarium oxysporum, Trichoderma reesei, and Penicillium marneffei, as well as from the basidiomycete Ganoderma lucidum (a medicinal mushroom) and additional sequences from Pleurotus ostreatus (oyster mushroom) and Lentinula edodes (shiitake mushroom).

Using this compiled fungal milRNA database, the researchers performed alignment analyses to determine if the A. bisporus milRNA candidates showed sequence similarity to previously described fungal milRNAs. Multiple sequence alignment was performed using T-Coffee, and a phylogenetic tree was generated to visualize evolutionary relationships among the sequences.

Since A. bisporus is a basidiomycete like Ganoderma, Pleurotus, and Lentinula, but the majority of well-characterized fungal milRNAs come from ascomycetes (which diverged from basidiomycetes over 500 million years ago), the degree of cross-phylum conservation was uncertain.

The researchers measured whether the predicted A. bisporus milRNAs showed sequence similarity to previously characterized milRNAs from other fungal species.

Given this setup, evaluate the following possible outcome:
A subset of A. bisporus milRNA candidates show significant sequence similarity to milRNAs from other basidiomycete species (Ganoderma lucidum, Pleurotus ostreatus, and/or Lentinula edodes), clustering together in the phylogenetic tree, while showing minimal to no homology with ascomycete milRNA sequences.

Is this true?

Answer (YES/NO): NO